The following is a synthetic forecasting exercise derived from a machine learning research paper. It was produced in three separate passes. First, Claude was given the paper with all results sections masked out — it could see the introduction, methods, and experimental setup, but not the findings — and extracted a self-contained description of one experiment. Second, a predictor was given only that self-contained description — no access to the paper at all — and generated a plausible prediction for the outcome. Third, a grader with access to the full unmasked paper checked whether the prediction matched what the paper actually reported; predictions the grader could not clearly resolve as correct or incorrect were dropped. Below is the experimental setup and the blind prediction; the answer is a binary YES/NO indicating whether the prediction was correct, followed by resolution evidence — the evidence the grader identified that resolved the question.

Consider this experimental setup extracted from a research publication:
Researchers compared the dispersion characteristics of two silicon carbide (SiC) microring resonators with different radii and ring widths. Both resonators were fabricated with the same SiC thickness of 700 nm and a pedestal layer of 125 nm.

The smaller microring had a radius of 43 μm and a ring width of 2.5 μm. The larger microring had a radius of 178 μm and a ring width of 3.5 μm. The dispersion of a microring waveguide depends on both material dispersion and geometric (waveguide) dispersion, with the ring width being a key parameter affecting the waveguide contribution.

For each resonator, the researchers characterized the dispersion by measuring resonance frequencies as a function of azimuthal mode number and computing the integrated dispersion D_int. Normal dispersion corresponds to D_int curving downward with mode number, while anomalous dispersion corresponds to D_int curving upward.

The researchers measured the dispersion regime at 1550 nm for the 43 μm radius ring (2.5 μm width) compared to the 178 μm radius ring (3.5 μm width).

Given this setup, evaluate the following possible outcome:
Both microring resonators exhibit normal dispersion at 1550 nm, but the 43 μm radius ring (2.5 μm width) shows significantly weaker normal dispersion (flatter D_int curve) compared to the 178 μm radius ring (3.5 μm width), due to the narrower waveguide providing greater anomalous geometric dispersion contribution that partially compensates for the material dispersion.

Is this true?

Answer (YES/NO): NO